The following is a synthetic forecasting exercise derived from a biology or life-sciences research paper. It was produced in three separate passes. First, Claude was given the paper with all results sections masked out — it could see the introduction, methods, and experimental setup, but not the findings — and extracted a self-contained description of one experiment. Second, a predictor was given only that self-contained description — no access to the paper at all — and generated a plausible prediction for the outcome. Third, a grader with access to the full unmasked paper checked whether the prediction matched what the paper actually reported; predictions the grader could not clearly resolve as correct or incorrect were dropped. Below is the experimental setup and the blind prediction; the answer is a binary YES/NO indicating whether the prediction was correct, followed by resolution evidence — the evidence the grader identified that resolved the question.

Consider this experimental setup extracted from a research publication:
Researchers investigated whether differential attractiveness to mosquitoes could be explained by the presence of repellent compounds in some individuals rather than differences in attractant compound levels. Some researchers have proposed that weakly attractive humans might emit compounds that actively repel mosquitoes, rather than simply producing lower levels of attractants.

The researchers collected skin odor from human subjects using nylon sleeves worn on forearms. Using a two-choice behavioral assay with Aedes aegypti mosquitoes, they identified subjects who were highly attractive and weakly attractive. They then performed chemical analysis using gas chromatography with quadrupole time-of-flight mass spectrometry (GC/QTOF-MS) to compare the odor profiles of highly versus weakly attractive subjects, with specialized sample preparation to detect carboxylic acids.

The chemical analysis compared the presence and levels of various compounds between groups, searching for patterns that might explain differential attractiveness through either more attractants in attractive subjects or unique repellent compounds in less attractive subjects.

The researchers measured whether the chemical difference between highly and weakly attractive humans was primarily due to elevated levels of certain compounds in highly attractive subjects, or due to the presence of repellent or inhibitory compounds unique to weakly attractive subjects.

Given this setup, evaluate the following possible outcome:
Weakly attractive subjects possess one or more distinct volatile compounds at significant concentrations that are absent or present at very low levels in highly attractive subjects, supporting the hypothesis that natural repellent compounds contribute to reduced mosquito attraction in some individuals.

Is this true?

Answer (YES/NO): NO